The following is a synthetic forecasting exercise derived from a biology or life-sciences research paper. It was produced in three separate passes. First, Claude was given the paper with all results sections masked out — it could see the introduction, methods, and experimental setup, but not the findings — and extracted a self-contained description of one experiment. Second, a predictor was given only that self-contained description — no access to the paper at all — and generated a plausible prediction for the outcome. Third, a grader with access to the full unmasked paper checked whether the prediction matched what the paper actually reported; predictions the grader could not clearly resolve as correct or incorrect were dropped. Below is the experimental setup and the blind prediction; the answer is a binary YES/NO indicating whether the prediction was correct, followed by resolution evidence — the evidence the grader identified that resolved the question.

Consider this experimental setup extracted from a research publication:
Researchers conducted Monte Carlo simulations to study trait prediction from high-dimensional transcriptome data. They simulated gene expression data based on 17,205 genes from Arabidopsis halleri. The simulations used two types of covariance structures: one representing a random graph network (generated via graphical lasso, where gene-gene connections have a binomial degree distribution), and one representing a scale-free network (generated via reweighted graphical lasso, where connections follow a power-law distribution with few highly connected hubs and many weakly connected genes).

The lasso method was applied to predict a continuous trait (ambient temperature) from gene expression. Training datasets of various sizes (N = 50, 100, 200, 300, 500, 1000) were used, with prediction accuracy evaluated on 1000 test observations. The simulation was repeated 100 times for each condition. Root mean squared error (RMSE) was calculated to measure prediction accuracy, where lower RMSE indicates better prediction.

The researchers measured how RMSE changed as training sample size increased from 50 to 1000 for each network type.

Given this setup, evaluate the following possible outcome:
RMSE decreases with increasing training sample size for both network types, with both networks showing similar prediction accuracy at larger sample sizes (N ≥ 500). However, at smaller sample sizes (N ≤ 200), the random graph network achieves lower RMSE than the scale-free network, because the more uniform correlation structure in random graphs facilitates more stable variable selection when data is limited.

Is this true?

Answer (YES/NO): NO